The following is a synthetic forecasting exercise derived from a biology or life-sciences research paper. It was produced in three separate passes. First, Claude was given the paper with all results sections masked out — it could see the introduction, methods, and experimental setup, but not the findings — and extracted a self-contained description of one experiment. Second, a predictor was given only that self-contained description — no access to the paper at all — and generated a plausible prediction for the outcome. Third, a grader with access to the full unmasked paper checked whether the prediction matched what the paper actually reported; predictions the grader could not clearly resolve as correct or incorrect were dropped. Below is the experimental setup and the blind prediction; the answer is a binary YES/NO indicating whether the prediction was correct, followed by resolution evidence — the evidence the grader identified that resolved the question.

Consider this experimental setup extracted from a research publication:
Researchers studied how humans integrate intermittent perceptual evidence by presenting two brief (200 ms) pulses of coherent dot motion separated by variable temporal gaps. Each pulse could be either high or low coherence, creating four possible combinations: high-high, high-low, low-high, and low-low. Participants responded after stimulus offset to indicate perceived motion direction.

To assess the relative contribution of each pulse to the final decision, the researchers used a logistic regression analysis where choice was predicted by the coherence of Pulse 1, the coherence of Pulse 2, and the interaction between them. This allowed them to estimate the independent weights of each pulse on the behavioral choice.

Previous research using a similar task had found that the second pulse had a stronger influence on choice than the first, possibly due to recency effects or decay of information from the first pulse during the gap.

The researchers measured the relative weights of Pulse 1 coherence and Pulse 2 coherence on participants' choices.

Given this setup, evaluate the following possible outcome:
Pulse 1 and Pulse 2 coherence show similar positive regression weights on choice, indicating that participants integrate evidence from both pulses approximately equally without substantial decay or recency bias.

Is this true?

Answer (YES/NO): NO